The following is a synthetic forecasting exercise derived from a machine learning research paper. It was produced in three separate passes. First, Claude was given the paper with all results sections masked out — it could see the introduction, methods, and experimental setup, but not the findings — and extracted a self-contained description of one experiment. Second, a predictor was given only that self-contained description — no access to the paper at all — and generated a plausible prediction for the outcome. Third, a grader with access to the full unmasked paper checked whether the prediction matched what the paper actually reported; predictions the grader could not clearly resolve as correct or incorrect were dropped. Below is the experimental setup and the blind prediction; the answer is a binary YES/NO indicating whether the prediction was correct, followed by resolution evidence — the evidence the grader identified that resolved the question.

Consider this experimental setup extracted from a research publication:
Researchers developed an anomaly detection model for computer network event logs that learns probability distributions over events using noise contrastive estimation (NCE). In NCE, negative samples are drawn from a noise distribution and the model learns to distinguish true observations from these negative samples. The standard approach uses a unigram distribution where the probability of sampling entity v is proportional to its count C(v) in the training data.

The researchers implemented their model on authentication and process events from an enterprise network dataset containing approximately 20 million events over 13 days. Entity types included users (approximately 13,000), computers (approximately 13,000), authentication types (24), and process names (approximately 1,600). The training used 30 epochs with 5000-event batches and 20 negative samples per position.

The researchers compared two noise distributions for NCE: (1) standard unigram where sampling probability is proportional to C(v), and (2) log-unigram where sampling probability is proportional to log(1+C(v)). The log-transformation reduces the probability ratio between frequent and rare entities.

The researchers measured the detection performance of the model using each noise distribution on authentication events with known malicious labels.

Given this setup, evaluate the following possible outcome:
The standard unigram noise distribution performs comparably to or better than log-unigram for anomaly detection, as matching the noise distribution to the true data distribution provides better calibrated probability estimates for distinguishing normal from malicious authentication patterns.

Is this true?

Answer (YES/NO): NO